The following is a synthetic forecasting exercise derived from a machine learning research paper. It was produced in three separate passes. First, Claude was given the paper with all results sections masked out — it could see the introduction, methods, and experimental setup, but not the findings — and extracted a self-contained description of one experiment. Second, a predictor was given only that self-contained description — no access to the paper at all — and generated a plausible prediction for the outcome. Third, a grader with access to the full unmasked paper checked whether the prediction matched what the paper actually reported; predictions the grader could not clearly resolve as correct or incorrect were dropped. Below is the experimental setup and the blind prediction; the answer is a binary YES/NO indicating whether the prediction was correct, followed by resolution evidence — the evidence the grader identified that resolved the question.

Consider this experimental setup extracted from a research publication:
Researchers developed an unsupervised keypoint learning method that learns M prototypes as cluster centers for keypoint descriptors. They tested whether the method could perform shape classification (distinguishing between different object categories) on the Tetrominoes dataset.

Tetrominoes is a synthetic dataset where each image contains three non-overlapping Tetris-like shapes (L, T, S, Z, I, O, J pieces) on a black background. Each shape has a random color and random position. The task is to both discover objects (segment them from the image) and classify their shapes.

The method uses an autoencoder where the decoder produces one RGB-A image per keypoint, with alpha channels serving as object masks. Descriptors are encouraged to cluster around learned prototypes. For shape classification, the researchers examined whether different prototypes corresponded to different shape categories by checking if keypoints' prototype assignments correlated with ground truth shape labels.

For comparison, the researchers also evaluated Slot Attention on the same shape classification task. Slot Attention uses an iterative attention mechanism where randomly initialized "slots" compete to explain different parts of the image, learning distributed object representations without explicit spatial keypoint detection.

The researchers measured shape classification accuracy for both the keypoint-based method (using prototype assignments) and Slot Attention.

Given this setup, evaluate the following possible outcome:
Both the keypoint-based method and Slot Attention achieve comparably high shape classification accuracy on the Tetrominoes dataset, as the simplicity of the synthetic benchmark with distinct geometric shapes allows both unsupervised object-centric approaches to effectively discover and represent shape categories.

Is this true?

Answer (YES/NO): NO